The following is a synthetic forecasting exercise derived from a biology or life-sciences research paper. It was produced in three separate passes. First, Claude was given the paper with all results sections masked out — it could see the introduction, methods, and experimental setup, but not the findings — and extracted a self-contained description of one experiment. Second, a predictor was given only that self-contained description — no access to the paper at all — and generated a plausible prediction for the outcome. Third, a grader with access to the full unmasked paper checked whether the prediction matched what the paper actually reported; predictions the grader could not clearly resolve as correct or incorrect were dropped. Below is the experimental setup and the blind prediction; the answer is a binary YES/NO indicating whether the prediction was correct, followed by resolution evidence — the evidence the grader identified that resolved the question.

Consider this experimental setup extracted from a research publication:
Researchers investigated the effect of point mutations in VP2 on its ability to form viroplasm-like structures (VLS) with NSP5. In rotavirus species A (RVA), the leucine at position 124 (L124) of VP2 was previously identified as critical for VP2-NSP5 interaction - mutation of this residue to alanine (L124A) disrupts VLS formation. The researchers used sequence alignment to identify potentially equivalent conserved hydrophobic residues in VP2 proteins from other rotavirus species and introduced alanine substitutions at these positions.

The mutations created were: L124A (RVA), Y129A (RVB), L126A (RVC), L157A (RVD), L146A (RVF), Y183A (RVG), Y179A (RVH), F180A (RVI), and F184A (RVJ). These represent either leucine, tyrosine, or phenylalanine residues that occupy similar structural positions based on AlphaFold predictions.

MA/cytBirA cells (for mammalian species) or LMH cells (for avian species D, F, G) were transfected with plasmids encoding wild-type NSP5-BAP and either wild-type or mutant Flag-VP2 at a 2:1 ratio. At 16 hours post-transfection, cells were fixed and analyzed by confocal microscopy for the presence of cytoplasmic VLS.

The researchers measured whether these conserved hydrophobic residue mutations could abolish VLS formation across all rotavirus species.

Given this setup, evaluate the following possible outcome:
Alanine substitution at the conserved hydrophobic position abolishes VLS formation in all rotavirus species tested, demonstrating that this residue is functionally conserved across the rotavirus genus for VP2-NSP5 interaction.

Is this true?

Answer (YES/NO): NO